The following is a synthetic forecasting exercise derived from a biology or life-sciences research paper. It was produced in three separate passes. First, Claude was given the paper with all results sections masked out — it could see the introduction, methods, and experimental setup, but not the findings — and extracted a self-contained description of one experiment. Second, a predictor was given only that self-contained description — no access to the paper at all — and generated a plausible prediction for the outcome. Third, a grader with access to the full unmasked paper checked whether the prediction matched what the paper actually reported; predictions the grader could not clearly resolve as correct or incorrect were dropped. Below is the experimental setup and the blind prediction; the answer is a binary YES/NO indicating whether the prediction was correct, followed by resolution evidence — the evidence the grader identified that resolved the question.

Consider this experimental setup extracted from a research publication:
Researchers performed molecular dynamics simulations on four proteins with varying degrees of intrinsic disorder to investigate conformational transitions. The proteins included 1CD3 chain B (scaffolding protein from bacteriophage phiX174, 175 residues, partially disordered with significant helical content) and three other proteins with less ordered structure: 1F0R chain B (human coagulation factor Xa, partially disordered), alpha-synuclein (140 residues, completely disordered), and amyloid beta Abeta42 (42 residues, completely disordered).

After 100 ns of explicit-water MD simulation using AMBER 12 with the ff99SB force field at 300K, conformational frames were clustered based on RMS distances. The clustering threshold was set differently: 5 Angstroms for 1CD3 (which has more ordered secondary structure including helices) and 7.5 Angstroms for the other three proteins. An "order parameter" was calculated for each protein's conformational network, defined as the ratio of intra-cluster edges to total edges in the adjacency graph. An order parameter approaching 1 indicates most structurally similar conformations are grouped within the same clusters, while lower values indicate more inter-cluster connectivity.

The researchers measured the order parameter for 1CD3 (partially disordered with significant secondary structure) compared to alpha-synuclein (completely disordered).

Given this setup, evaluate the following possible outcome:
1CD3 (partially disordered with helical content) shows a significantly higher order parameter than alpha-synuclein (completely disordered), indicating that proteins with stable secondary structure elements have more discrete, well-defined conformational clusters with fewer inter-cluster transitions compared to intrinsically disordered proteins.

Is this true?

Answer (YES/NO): NO